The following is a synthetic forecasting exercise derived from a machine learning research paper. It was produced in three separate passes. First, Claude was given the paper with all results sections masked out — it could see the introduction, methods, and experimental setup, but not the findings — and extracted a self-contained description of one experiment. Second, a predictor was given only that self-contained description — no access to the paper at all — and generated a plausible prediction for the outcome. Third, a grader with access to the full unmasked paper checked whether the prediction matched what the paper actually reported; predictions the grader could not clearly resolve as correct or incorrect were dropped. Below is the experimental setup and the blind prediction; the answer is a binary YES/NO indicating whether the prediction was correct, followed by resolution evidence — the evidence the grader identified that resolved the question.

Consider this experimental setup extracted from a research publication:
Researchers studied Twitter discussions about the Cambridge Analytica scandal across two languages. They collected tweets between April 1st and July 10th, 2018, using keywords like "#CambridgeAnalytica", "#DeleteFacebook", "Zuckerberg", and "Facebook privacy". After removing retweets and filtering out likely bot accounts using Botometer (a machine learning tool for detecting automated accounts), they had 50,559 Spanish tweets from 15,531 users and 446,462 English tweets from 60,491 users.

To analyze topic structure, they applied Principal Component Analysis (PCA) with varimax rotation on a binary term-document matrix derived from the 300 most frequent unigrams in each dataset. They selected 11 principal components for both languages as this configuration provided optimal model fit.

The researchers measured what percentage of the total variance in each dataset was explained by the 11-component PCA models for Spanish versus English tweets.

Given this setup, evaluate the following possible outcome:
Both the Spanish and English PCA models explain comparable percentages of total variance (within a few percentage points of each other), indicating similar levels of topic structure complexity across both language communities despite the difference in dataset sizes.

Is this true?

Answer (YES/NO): NO